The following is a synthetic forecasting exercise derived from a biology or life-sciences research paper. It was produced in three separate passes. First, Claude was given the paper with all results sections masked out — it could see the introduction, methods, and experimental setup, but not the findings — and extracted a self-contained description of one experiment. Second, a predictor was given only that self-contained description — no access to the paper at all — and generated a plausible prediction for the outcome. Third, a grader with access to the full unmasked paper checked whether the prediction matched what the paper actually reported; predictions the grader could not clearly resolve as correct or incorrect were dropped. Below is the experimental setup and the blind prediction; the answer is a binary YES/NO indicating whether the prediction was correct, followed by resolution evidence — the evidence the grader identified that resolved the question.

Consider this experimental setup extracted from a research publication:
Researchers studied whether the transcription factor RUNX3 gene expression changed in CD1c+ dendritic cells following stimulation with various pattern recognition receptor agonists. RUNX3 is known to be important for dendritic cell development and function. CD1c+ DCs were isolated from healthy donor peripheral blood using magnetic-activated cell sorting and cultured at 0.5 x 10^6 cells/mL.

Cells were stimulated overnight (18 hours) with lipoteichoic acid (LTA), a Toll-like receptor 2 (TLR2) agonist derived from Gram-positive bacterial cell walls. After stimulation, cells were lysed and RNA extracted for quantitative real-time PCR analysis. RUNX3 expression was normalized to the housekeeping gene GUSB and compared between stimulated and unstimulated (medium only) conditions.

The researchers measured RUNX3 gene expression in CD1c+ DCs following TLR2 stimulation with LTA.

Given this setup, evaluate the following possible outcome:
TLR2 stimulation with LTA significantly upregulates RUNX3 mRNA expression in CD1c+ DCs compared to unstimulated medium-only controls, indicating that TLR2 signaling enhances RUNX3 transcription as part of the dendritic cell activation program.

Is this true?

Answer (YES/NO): YES